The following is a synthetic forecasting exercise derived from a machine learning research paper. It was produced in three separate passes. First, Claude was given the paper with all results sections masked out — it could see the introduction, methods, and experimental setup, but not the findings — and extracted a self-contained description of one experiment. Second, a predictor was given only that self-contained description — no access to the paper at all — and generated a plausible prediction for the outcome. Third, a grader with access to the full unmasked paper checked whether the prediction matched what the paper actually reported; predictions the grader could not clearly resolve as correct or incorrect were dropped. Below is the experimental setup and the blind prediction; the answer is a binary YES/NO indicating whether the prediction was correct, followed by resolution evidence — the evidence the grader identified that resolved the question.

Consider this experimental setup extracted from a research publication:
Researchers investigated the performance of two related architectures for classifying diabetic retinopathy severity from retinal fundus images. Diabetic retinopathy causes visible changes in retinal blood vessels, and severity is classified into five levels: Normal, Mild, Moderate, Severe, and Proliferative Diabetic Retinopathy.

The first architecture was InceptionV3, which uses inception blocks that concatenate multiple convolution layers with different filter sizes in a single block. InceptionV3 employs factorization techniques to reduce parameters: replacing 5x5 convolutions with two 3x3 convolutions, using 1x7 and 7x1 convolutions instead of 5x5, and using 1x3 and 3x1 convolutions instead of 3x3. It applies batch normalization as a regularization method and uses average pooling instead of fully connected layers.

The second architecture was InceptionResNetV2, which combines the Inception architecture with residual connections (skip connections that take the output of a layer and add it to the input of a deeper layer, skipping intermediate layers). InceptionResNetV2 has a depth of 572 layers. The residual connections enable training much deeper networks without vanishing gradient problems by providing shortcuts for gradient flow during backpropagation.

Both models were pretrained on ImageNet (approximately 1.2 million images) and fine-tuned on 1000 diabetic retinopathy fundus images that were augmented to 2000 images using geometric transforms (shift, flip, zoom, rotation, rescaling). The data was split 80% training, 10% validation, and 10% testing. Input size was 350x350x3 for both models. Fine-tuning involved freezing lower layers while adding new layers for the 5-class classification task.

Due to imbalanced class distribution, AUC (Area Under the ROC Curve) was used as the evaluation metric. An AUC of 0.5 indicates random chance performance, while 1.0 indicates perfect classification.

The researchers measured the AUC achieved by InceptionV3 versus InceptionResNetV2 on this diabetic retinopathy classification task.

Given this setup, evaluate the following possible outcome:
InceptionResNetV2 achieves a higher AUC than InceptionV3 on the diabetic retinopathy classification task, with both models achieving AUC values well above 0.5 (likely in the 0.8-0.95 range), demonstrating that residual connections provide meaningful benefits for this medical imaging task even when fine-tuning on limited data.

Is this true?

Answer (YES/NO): NO